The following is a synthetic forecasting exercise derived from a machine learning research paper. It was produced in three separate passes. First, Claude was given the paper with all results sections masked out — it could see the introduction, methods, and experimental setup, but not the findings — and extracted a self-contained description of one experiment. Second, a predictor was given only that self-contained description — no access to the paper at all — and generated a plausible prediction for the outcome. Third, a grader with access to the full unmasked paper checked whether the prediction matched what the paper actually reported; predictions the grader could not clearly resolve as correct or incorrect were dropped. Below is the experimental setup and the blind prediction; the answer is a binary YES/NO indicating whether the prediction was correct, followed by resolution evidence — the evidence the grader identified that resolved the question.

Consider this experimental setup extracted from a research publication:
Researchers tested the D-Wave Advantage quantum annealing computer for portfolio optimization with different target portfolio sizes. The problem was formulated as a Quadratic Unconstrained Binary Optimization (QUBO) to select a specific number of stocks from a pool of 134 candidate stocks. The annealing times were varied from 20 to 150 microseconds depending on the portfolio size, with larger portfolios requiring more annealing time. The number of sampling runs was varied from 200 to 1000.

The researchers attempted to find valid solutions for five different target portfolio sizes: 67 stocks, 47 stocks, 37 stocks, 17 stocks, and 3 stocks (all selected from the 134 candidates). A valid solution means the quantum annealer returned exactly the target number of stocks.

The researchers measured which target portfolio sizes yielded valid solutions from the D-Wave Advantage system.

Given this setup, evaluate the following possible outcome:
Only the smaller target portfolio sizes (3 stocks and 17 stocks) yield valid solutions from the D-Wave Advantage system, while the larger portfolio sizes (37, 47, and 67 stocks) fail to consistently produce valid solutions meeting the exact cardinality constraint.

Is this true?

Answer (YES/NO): NO